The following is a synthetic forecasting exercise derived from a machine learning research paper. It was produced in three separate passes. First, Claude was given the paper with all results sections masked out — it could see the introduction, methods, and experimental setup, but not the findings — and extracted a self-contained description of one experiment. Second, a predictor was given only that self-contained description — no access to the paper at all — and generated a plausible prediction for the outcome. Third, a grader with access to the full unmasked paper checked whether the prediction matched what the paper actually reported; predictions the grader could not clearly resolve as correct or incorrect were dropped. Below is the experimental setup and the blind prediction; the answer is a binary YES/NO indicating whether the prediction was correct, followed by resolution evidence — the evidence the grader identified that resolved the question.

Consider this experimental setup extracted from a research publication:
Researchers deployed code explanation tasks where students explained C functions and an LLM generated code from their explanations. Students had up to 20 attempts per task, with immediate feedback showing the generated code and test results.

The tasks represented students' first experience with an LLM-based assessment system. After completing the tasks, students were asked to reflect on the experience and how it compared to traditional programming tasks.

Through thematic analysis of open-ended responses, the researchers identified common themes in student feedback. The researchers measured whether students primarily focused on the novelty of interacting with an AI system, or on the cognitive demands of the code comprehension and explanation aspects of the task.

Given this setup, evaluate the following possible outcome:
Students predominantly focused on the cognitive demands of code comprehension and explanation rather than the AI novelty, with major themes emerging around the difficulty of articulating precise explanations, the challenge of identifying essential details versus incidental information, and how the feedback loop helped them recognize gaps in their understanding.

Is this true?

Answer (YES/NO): NO